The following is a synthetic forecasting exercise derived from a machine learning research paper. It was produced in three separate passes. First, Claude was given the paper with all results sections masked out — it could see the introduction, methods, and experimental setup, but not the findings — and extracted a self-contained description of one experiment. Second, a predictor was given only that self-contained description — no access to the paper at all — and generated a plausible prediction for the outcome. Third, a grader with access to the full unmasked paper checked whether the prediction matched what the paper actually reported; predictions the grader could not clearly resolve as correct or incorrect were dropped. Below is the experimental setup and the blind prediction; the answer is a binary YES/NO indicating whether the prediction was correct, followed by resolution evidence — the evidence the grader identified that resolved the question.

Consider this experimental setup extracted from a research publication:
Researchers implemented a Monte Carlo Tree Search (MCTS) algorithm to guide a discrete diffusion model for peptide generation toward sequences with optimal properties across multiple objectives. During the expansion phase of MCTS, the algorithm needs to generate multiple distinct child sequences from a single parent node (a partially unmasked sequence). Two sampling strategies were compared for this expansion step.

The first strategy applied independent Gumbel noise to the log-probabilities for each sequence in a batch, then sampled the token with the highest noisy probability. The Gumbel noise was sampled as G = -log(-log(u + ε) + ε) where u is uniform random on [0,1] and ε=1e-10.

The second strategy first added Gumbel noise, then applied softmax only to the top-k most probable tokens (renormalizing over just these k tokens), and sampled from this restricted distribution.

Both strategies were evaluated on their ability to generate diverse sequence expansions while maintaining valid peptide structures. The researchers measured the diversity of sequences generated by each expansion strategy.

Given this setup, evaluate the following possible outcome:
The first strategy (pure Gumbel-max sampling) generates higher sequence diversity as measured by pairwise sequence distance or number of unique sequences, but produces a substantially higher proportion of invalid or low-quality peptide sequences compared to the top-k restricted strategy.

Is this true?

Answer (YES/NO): NO